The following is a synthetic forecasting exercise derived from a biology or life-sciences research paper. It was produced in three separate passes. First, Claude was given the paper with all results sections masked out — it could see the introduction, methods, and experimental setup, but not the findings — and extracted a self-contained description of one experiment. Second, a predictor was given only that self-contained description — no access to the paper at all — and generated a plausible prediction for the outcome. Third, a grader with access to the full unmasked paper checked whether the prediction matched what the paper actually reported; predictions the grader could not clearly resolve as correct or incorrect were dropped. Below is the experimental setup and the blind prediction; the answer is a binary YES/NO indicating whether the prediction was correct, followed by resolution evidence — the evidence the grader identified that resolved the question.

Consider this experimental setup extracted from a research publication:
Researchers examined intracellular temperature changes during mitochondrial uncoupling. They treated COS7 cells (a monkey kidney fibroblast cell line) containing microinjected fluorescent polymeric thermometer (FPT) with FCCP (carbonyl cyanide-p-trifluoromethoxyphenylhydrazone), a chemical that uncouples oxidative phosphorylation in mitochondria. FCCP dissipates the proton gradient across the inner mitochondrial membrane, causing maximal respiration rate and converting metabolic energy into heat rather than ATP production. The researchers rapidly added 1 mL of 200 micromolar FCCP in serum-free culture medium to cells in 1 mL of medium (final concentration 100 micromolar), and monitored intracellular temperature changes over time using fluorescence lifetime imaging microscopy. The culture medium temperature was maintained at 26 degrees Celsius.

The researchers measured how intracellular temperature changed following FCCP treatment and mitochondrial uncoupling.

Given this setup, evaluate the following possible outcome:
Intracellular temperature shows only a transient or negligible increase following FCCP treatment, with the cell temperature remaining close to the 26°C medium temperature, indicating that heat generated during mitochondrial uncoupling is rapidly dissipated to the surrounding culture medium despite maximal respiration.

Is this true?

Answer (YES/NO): NO